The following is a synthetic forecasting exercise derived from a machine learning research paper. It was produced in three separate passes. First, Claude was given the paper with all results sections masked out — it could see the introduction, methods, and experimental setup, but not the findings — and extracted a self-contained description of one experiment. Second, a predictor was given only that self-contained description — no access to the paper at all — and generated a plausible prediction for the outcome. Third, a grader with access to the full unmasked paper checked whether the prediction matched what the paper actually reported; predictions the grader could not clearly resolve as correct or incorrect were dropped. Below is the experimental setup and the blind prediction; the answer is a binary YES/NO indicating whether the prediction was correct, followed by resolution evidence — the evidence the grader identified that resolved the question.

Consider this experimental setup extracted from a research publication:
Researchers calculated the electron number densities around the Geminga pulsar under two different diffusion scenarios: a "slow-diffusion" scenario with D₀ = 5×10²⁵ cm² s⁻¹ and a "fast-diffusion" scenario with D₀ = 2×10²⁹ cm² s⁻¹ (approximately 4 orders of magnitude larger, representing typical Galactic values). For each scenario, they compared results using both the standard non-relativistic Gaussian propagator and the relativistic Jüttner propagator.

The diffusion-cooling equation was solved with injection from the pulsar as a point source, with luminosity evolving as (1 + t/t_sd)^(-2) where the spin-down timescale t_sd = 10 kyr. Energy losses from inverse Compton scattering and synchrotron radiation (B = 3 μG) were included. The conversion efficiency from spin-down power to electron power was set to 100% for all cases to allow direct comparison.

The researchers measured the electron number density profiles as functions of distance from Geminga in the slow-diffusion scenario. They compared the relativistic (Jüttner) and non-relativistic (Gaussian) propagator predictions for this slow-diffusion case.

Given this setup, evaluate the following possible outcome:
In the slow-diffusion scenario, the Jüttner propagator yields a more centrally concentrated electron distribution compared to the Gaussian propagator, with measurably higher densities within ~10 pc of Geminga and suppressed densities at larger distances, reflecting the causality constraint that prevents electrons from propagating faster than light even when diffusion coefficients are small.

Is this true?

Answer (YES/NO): NO